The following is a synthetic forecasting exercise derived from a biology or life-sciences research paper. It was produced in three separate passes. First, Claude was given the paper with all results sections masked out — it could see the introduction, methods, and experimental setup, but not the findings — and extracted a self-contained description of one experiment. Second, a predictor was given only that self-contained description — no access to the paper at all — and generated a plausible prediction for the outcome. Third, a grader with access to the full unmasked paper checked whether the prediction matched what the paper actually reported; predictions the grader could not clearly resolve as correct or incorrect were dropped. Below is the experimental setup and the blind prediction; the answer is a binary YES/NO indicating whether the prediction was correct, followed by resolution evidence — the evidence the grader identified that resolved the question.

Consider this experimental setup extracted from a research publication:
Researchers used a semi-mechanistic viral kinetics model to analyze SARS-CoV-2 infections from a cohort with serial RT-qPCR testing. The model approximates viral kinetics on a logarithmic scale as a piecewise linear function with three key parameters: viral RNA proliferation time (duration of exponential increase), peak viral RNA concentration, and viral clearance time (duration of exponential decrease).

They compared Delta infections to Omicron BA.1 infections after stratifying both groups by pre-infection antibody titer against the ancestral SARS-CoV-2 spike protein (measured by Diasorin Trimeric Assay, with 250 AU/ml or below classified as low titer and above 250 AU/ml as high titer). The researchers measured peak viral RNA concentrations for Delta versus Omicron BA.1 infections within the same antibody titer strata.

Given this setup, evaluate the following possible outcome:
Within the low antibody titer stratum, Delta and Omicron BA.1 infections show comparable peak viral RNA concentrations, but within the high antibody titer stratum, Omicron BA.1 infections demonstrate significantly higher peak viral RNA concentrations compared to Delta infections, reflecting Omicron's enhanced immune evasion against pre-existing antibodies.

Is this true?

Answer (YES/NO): NO